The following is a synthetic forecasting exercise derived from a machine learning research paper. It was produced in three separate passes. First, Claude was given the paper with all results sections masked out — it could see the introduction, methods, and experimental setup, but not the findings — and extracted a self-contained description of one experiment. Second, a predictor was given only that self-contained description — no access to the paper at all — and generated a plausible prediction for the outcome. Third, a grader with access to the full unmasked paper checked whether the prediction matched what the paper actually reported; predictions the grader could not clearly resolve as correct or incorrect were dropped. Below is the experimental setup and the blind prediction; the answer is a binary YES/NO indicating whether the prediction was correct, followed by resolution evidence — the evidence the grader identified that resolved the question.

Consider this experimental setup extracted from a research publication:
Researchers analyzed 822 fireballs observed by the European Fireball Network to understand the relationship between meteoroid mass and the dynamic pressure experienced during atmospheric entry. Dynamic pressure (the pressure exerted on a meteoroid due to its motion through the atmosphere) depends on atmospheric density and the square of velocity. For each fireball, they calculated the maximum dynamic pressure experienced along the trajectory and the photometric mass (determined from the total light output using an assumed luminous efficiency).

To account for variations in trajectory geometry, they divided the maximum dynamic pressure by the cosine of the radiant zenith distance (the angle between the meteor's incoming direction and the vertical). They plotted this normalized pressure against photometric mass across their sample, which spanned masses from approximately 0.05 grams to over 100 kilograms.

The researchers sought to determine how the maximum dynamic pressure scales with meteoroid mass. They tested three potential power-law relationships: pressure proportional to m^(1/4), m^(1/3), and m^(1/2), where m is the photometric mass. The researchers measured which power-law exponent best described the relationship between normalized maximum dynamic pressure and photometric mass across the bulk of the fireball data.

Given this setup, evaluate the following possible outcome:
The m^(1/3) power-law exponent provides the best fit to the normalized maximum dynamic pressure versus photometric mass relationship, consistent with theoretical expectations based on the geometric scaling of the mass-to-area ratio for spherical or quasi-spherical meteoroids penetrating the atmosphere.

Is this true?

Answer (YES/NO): YES